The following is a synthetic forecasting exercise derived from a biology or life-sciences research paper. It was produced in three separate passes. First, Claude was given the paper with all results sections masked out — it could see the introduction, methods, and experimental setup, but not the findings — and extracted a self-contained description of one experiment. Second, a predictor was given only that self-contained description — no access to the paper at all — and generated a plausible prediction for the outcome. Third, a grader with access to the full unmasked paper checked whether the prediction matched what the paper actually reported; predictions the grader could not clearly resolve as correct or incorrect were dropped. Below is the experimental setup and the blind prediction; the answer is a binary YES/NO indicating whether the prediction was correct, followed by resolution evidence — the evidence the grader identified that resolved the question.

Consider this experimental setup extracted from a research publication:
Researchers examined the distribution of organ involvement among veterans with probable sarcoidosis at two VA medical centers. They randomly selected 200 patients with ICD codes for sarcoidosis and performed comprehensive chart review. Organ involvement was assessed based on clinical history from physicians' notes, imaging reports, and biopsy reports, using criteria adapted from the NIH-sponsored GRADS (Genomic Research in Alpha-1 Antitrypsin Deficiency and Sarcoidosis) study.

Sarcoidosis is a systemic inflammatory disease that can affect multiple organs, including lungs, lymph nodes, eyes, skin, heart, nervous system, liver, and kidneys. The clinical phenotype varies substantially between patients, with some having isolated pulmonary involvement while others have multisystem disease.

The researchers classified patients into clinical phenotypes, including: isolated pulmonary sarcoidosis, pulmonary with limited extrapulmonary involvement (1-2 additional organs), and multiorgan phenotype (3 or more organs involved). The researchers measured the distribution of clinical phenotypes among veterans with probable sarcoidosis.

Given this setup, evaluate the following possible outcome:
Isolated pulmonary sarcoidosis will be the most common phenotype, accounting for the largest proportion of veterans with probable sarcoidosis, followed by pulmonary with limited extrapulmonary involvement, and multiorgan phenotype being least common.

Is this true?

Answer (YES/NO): NO